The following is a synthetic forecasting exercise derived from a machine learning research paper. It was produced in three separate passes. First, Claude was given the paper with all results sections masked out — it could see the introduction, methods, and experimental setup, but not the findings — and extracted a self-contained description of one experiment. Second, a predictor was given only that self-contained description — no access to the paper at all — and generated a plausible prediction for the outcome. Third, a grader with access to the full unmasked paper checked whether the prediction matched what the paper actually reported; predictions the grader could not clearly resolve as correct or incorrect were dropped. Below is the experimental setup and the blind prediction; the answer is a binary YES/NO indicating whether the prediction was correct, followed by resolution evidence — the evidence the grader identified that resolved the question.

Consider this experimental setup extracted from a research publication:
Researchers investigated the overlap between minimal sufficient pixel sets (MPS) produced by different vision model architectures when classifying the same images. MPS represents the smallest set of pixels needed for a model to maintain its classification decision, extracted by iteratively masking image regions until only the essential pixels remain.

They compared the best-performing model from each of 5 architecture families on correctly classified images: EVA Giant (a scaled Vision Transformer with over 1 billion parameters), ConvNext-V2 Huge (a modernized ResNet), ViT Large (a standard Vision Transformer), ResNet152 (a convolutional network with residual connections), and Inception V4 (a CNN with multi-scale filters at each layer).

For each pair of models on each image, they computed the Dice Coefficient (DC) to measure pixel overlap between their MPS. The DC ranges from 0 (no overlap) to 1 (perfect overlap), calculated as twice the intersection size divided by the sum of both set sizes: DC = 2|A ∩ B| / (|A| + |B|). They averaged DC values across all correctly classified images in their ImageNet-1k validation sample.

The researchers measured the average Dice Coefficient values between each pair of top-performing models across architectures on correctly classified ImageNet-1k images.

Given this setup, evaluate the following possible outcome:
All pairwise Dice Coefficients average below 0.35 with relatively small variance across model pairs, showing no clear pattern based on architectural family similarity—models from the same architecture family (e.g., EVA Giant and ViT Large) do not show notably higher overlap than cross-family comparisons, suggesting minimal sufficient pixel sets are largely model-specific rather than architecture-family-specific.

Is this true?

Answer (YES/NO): NO